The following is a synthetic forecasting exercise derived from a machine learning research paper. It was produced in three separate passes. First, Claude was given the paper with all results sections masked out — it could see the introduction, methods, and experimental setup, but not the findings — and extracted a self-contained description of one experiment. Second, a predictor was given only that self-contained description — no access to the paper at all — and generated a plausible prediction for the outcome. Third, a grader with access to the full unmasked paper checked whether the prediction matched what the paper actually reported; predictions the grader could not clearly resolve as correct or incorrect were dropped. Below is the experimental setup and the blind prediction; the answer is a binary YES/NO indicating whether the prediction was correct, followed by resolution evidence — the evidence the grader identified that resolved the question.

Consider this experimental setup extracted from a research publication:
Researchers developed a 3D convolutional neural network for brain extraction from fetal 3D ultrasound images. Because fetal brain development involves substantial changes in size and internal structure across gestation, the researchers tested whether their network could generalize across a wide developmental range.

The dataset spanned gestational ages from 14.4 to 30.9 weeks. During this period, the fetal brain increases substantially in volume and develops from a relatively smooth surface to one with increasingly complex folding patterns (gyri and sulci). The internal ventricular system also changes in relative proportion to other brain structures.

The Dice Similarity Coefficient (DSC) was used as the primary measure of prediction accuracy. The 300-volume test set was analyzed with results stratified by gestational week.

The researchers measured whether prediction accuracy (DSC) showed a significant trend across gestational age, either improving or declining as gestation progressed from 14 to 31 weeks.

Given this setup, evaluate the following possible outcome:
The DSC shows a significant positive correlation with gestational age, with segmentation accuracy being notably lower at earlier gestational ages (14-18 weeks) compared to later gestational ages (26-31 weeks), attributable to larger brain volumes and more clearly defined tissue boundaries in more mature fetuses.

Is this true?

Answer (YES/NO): NO